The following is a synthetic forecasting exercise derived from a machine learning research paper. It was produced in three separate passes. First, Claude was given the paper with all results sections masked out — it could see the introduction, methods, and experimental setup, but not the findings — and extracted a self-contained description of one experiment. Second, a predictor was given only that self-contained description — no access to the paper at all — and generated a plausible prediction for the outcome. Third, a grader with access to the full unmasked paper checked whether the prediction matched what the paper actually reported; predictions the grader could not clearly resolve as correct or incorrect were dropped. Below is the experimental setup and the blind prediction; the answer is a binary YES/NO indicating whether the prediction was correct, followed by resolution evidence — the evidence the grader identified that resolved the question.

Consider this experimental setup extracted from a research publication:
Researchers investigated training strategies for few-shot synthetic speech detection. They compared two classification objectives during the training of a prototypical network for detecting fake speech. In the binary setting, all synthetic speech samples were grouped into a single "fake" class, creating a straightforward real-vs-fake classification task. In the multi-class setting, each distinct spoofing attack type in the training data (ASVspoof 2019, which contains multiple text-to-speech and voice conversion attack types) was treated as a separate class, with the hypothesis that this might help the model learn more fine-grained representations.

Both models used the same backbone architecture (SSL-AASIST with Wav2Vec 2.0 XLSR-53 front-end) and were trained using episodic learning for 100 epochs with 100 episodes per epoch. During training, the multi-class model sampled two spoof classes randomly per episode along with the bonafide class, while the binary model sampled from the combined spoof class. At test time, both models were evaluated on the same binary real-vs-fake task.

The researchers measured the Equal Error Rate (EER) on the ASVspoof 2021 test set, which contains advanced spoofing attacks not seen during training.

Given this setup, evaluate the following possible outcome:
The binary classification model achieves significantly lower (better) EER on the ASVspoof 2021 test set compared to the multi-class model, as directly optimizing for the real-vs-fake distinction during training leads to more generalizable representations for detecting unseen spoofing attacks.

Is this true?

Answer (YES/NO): YES